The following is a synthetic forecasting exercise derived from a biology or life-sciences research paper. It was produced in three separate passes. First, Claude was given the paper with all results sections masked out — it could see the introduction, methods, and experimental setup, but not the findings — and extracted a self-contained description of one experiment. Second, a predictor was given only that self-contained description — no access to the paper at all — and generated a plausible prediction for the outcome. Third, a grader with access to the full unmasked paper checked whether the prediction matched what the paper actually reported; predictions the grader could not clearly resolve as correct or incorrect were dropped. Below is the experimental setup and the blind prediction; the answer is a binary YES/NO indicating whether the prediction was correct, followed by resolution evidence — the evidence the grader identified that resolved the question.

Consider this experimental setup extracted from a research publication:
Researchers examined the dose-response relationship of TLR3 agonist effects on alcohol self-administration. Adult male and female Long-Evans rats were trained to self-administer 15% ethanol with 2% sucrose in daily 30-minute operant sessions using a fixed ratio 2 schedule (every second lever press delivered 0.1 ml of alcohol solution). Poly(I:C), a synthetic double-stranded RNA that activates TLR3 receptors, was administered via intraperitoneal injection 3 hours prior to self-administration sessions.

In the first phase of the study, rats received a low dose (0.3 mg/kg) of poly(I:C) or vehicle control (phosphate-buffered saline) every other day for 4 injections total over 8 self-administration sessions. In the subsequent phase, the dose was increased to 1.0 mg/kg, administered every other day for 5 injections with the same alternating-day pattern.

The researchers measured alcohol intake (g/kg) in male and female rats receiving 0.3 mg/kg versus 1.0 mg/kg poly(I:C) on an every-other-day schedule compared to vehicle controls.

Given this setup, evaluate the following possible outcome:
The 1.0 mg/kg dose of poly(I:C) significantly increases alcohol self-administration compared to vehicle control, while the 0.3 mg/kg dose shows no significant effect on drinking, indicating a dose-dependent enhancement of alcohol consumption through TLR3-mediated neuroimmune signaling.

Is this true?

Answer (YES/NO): NO